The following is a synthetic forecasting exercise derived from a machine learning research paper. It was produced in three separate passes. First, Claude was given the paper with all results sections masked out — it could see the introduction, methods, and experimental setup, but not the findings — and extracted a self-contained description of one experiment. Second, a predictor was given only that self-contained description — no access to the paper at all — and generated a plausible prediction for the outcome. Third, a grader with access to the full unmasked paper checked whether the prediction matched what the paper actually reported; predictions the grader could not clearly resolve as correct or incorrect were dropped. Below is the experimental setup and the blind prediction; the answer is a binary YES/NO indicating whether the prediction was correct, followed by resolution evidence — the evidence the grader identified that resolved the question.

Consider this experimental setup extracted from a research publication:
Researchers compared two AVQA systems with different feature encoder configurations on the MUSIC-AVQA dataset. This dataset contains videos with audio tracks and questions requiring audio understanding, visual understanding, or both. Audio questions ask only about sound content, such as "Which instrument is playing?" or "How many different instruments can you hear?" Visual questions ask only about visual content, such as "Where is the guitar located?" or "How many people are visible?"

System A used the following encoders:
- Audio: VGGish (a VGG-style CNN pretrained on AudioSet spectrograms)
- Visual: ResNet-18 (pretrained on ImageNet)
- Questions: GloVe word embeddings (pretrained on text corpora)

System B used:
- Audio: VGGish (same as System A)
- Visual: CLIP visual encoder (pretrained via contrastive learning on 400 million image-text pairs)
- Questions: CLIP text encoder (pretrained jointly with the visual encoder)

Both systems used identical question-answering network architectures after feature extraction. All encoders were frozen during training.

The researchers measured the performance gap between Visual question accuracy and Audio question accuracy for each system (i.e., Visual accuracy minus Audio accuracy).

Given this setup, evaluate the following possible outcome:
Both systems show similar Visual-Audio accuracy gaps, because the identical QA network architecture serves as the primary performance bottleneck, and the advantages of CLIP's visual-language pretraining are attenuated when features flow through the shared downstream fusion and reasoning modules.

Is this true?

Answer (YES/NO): NO